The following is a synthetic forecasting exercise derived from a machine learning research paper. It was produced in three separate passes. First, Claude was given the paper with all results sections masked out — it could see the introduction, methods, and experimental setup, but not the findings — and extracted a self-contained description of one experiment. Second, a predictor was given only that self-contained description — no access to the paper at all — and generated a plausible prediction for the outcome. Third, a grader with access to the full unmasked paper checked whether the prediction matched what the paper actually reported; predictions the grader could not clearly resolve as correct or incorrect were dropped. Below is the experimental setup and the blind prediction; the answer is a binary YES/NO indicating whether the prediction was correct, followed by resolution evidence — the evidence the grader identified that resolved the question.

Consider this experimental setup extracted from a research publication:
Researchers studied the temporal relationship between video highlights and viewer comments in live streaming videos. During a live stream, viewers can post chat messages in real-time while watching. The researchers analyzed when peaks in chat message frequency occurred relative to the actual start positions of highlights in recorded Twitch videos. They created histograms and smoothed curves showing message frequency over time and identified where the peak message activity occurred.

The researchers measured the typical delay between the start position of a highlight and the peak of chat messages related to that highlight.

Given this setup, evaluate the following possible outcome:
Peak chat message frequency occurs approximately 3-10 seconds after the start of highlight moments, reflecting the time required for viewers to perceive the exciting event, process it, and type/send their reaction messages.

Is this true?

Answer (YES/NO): NO